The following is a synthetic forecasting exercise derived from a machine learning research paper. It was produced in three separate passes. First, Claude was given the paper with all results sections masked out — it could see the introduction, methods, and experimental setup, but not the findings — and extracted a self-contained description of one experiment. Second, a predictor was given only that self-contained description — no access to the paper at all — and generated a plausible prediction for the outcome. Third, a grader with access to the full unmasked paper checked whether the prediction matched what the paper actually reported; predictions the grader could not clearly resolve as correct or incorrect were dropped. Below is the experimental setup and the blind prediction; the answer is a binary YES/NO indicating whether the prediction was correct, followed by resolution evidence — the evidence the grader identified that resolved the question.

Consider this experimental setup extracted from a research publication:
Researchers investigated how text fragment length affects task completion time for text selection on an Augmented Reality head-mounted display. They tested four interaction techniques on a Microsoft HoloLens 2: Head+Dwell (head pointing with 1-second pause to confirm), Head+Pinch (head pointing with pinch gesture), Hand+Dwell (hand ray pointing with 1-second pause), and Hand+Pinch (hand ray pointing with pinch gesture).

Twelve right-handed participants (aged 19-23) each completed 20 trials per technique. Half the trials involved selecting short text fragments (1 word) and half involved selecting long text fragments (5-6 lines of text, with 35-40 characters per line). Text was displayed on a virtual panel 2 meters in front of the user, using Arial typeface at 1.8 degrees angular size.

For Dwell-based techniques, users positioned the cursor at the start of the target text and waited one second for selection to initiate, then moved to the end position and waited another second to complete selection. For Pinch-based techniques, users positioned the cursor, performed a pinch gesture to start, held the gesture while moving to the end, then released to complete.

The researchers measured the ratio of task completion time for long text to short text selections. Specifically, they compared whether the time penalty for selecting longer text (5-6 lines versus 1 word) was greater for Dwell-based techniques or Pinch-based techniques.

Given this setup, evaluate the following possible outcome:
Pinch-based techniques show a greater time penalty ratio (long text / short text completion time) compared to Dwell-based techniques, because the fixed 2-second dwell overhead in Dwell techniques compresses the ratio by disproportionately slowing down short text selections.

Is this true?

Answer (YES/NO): NO